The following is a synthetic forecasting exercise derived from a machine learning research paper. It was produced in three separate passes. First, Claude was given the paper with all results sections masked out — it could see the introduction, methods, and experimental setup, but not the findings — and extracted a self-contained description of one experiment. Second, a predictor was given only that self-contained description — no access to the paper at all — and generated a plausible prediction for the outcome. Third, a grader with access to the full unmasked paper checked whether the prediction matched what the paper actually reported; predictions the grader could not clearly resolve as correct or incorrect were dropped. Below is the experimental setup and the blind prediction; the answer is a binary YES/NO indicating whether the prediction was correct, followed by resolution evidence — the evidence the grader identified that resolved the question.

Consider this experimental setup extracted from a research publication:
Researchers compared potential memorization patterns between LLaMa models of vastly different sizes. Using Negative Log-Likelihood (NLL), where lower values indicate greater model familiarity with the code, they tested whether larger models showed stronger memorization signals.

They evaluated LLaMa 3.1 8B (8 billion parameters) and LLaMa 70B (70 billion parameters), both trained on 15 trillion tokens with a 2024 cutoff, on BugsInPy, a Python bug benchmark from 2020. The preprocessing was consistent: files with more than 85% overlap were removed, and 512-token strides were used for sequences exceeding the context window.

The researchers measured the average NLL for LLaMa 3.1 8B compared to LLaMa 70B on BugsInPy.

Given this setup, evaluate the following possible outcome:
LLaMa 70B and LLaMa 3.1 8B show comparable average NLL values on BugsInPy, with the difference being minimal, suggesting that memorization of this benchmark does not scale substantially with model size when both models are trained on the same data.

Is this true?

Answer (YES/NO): NO